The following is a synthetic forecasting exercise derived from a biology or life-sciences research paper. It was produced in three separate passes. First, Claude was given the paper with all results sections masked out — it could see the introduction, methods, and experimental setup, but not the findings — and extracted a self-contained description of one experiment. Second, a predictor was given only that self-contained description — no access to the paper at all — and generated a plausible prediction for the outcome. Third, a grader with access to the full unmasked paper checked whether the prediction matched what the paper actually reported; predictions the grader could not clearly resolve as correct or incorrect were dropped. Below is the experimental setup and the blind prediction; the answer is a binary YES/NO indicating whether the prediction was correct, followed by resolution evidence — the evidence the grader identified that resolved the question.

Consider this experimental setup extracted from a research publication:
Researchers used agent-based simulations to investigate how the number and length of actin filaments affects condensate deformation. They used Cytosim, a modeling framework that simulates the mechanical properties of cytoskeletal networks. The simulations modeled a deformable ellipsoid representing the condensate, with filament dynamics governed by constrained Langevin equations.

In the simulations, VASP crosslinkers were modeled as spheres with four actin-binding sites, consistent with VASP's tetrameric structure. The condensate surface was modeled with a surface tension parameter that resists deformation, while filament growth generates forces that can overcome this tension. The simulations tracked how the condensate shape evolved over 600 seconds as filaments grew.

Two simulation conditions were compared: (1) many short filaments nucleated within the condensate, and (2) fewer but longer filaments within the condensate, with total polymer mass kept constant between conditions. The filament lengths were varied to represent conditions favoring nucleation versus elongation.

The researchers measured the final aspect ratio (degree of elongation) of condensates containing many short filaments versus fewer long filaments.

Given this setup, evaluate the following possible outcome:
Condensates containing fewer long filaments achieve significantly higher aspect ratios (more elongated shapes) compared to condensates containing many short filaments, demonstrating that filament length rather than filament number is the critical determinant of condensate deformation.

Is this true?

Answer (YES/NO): NO